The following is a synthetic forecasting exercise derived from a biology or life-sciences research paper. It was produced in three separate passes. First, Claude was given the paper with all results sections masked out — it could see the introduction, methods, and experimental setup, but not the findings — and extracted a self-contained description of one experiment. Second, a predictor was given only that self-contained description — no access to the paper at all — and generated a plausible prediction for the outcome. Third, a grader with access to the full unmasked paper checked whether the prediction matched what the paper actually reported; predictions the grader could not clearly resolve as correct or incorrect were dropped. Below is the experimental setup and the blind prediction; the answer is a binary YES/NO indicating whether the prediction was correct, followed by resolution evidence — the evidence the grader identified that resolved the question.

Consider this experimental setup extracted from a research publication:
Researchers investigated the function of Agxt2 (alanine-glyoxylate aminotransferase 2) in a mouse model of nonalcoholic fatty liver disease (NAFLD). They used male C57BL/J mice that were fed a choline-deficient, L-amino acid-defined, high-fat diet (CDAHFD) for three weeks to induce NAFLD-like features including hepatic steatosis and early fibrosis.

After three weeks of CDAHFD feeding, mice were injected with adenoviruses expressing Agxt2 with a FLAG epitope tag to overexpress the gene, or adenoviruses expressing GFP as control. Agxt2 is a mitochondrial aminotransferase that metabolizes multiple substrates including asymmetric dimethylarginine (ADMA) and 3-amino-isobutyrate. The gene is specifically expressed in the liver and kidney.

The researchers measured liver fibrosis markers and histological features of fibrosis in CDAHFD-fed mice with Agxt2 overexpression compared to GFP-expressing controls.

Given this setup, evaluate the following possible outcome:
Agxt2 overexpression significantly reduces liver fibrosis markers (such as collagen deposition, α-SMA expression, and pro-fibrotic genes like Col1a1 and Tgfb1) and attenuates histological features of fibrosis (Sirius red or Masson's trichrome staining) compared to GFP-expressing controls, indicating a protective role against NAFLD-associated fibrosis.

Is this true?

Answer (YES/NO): YES